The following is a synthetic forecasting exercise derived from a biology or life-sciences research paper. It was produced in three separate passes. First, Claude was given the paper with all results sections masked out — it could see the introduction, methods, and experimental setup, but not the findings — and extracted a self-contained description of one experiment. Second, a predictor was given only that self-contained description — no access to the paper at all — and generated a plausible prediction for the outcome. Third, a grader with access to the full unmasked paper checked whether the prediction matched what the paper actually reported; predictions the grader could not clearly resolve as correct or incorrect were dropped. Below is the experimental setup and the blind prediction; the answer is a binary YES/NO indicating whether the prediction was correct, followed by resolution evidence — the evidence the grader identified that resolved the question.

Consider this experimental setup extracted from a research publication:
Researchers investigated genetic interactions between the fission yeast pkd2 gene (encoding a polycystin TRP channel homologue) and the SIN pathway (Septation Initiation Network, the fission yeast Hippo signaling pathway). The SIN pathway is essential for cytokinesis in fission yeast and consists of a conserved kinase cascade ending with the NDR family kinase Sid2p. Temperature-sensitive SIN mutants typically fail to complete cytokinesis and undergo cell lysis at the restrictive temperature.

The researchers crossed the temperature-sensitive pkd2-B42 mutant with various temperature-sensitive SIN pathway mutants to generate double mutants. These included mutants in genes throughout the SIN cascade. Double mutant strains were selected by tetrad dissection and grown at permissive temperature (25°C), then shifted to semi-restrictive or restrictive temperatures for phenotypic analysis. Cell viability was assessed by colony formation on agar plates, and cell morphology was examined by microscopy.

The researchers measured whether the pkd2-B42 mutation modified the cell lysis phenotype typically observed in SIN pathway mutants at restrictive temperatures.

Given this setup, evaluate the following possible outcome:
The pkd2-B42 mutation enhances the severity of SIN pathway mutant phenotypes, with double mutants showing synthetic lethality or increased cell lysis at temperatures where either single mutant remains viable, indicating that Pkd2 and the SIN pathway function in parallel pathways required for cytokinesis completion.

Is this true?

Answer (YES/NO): NO